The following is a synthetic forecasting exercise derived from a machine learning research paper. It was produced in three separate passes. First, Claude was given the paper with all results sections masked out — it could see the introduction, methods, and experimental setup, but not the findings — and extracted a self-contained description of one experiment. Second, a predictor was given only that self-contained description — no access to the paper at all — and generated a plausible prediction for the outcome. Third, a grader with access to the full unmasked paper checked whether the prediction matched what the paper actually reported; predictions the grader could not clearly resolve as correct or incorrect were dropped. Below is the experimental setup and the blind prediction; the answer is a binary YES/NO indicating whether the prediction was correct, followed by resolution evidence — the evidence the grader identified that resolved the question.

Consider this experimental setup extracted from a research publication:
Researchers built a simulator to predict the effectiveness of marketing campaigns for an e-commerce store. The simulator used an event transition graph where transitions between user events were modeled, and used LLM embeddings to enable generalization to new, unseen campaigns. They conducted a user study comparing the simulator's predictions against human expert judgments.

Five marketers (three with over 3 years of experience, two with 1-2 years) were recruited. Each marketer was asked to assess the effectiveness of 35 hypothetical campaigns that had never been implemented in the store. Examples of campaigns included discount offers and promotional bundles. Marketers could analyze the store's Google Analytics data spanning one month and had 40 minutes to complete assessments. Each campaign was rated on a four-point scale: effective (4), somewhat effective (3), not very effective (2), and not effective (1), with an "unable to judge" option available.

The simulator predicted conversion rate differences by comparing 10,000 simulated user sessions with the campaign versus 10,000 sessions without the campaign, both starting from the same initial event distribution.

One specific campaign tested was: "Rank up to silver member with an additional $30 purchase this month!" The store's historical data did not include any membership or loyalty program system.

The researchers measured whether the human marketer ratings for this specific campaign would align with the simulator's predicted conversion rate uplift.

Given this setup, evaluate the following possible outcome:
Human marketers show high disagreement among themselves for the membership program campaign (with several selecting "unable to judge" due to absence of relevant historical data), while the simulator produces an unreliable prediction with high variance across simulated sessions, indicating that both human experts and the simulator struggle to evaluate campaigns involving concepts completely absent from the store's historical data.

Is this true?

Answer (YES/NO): NO